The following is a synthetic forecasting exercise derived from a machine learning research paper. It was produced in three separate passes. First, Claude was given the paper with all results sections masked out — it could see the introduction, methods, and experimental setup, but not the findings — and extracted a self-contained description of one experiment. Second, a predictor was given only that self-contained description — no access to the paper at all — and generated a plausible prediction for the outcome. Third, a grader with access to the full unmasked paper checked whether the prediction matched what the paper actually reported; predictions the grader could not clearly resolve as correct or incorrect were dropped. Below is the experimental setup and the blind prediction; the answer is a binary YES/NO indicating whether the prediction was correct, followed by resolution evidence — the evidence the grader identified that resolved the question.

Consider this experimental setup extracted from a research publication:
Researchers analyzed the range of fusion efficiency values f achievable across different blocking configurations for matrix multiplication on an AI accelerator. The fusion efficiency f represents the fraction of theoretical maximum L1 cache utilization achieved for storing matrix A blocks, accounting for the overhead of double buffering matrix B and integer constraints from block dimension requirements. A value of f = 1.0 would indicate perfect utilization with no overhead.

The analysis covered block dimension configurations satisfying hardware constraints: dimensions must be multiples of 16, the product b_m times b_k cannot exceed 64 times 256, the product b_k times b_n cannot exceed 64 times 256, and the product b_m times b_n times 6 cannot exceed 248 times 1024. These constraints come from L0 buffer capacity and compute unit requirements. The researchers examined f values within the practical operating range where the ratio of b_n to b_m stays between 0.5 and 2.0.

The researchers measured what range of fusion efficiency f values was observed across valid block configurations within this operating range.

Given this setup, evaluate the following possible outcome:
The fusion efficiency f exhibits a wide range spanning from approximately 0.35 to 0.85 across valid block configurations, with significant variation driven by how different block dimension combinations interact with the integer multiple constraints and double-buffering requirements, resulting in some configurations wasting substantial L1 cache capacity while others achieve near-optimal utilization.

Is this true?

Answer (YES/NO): NO